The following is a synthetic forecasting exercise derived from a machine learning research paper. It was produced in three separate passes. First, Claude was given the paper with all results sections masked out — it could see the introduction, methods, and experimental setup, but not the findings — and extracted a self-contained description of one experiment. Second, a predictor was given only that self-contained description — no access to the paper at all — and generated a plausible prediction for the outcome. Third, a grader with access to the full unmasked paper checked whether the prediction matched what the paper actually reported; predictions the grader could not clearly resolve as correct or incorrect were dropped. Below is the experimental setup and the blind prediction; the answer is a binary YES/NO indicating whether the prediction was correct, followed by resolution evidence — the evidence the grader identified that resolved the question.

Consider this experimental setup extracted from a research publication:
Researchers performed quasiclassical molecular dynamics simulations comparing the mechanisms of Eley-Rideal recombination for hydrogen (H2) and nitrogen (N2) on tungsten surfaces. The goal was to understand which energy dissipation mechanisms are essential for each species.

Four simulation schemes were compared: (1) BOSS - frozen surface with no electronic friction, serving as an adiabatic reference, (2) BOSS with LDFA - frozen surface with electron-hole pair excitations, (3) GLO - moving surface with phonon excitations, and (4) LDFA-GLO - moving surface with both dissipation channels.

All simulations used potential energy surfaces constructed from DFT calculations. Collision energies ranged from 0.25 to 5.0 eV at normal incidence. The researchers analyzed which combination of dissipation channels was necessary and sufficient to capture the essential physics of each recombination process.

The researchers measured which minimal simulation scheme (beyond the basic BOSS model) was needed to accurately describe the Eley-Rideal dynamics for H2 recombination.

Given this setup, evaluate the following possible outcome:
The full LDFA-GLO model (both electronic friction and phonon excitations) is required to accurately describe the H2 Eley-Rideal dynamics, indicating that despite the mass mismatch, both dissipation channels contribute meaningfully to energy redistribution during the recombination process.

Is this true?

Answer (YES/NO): NO